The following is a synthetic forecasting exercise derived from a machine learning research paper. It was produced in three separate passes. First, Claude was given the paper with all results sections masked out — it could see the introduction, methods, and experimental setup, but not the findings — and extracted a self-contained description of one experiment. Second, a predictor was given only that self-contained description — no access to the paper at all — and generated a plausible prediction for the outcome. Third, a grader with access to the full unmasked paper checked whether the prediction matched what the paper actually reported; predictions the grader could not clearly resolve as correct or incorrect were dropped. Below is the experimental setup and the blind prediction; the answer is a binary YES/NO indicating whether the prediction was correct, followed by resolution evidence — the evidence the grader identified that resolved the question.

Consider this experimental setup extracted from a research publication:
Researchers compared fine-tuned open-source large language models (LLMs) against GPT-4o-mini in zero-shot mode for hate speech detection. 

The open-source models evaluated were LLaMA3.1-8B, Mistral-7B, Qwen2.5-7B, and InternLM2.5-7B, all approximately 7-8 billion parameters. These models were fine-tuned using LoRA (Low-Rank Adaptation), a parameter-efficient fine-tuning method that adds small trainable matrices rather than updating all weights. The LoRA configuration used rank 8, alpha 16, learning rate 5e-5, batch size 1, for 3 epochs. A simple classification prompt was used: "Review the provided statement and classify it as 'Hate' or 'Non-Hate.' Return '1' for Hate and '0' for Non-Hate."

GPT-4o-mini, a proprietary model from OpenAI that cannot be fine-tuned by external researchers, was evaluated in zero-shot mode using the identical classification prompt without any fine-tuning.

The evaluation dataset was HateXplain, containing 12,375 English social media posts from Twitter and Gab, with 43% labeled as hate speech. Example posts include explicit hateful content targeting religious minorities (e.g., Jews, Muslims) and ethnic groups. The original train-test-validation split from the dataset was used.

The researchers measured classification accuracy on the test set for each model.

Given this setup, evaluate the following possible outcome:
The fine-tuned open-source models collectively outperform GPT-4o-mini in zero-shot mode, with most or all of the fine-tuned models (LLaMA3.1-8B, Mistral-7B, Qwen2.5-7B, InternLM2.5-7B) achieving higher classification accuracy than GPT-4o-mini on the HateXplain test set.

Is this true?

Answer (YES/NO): YES